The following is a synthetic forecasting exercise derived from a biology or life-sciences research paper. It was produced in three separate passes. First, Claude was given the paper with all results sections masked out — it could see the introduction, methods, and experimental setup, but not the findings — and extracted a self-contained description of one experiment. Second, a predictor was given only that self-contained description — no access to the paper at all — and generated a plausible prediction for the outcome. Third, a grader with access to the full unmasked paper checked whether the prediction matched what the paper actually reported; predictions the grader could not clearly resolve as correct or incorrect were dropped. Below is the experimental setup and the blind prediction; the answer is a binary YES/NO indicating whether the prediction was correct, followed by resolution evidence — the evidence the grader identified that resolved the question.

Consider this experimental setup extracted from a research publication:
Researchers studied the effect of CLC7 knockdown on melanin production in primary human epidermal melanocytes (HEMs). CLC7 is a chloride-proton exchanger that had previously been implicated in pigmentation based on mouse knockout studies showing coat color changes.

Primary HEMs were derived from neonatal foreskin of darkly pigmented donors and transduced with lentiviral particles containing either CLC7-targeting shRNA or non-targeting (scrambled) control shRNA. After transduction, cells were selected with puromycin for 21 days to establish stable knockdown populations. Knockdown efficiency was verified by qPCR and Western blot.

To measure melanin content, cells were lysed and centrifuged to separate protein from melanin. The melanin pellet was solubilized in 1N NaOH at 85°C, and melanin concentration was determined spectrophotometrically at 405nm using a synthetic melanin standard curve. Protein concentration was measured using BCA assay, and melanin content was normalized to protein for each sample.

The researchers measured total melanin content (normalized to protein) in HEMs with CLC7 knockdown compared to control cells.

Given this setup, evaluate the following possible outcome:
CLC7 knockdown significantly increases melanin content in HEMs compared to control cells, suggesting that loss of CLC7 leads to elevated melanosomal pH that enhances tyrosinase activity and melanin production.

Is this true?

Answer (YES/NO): YES